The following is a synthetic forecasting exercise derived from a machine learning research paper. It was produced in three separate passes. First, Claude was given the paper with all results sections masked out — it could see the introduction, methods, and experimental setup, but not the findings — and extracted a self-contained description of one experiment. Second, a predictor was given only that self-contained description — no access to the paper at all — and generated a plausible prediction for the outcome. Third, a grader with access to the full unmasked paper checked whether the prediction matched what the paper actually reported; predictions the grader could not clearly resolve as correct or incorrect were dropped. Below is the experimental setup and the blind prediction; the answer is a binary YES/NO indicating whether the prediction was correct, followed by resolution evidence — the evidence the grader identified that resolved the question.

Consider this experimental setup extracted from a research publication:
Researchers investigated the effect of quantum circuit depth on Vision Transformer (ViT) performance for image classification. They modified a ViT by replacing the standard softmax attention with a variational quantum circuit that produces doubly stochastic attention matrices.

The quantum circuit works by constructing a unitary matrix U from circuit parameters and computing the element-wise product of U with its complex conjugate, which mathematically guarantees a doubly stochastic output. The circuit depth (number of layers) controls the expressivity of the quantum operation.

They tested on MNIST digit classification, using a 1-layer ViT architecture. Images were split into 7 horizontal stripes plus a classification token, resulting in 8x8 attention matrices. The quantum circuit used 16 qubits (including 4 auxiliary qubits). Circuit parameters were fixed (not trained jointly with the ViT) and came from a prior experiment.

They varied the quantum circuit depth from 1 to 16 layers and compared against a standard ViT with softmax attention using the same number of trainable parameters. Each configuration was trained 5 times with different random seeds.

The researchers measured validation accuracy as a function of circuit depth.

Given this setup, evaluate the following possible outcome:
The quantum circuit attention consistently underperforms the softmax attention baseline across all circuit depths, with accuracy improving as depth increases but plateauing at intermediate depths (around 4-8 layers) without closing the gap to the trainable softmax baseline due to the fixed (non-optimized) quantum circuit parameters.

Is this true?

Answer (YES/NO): NO